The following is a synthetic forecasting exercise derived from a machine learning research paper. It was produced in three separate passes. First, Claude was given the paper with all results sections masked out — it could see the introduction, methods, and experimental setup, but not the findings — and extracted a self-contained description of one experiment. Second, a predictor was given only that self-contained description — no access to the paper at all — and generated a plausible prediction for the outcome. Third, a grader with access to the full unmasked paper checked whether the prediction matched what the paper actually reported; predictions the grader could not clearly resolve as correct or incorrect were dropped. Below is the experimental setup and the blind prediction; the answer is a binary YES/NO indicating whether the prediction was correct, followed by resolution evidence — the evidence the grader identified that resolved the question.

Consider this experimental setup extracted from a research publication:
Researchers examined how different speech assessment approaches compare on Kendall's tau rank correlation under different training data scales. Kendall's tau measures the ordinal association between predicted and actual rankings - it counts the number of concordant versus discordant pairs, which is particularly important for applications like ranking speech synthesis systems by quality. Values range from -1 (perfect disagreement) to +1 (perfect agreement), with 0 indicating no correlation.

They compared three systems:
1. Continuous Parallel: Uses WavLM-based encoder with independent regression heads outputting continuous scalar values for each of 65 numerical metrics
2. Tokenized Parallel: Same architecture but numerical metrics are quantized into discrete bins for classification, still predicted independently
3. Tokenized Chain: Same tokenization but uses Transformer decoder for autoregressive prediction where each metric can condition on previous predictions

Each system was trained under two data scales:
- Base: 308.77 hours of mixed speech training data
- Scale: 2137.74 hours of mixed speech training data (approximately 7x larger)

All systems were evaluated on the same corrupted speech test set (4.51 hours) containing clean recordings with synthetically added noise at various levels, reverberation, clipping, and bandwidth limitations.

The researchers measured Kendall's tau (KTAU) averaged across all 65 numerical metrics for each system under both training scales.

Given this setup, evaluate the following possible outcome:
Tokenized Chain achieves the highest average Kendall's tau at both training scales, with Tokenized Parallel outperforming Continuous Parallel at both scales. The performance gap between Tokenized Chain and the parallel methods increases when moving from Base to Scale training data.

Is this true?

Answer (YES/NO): NO